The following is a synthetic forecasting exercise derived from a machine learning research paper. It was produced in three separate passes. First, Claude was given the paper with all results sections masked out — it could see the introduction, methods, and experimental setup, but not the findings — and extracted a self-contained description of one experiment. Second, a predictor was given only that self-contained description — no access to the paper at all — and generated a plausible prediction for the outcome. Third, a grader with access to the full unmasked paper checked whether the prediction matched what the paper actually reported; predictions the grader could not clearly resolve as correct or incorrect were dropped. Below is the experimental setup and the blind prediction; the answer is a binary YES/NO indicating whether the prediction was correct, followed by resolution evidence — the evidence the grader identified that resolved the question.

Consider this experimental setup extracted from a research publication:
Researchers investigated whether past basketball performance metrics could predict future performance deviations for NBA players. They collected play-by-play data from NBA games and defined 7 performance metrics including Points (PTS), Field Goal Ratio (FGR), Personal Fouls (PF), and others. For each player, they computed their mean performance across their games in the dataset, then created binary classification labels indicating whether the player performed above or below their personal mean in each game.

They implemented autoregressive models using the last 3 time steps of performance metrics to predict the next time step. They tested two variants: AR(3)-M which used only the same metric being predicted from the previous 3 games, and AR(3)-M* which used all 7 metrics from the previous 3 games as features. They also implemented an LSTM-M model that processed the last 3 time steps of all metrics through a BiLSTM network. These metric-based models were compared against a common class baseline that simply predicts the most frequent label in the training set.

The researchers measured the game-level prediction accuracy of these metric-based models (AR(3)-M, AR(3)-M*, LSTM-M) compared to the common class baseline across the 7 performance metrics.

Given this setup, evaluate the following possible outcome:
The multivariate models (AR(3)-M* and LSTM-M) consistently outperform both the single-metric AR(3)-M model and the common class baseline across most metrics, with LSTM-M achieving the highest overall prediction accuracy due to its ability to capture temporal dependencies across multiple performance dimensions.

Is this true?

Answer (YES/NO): NO